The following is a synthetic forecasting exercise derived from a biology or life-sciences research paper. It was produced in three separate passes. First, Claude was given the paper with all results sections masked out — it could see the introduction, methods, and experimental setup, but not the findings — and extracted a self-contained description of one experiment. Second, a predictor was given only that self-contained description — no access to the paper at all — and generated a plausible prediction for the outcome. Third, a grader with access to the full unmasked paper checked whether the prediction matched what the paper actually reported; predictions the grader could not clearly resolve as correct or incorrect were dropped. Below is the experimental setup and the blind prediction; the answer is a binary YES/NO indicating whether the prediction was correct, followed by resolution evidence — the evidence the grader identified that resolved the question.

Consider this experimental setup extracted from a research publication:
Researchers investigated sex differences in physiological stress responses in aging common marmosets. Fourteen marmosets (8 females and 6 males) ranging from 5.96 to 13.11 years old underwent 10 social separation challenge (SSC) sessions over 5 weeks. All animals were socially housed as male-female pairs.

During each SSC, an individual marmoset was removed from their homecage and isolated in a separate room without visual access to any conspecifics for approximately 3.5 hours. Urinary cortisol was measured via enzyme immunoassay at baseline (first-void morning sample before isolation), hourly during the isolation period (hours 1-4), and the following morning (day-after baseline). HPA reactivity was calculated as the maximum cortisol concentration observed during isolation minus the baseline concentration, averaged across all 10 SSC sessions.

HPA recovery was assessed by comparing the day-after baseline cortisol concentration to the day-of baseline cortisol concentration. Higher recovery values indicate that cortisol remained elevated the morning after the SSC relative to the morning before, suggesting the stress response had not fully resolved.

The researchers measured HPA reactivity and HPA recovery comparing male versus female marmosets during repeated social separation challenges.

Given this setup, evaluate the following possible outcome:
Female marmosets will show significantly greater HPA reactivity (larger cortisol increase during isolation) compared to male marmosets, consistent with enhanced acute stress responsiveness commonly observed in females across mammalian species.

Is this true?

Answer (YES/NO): NO